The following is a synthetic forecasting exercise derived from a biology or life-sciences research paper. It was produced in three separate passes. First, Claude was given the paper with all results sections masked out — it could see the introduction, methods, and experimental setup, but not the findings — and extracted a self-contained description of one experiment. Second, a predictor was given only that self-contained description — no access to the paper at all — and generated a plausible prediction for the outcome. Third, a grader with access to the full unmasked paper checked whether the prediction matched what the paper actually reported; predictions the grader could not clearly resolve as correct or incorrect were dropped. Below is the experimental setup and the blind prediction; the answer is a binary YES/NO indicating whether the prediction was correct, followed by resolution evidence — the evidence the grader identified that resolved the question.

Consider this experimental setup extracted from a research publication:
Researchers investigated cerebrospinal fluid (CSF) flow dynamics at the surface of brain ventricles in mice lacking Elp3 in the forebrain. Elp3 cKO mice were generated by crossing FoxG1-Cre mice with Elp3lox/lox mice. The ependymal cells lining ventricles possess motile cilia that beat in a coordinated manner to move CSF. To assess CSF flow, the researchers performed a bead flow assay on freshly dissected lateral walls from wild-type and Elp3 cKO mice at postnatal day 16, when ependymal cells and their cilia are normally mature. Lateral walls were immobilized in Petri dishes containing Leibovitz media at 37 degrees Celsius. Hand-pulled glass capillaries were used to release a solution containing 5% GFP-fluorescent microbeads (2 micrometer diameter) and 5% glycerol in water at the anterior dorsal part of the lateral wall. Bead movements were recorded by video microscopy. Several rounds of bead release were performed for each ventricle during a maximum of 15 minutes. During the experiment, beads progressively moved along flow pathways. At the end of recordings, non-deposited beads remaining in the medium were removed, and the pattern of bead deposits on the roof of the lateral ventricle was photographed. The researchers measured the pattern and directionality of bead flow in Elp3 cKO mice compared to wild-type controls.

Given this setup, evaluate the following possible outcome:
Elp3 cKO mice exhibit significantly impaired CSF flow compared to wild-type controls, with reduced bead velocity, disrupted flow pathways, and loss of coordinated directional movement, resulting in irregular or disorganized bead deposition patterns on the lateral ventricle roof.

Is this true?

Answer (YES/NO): NO